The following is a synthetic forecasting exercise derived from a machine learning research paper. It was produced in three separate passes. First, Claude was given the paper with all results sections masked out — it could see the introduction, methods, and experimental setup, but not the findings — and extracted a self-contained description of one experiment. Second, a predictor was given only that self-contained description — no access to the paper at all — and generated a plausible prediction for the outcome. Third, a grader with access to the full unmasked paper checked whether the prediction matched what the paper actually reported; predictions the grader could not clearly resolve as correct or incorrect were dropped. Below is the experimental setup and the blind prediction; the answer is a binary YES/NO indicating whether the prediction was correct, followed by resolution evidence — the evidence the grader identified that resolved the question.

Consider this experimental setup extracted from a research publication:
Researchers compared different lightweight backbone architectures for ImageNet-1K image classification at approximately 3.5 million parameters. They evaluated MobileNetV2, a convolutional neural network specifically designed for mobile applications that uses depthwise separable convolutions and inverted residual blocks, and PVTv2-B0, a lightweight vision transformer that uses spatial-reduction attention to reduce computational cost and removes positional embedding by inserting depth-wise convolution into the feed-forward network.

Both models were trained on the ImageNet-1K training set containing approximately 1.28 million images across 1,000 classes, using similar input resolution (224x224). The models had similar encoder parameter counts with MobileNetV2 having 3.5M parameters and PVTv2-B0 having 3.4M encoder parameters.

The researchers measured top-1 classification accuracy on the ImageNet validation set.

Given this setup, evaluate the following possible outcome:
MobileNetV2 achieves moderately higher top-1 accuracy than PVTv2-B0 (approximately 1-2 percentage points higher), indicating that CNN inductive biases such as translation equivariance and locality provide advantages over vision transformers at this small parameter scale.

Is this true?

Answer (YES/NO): YES